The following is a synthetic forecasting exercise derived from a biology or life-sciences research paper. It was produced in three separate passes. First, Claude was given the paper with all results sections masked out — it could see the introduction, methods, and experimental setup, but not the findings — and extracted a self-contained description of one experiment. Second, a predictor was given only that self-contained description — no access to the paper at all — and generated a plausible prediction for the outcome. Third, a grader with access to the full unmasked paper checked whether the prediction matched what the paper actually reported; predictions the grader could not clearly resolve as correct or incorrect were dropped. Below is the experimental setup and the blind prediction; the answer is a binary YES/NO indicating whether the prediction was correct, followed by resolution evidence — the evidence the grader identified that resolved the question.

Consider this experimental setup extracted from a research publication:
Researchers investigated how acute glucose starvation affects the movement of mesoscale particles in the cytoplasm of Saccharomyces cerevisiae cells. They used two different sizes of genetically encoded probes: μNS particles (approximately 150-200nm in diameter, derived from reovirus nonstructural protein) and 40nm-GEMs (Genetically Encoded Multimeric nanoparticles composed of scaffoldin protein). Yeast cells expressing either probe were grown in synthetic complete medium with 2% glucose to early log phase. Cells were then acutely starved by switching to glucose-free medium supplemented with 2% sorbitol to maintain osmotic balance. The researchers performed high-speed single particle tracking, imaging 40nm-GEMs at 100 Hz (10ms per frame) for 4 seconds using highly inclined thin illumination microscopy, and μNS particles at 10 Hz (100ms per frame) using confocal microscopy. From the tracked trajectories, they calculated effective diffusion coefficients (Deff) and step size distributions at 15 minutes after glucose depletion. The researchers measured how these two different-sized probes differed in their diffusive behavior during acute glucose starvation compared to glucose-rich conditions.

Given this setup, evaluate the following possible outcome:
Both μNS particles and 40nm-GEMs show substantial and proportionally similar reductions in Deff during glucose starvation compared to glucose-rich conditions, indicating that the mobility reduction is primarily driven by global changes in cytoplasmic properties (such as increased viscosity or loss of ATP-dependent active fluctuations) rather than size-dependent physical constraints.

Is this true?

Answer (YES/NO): NO